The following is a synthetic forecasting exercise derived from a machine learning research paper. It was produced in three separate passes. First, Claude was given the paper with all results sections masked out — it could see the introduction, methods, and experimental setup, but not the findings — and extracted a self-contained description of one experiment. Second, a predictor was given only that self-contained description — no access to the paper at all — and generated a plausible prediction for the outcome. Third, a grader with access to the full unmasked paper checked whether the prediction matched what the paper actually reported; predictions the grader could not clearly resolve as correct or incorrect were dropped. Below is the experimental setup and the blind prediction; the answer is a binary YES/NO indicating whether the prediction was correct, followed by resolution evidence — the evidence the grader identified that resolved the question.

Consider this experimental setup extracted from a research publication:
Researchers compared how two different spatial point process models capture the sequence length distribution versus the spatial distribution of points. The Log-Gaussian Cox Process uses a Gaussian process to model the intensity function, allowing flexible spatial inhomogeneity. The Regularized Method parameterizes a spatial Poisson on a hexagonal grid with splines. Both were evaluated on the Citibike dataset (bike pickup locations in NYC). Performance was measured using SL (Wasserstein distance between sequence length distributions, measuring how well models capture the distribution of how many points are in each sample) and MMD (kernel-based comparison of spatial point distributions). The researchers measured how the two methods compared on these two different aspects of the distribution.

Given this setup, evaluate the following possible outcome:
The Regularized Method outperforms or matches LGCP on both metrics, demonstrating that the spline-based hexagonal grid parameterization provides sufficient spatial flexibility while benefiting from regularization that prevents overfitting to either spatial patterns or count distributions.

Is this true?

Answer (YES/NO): NO